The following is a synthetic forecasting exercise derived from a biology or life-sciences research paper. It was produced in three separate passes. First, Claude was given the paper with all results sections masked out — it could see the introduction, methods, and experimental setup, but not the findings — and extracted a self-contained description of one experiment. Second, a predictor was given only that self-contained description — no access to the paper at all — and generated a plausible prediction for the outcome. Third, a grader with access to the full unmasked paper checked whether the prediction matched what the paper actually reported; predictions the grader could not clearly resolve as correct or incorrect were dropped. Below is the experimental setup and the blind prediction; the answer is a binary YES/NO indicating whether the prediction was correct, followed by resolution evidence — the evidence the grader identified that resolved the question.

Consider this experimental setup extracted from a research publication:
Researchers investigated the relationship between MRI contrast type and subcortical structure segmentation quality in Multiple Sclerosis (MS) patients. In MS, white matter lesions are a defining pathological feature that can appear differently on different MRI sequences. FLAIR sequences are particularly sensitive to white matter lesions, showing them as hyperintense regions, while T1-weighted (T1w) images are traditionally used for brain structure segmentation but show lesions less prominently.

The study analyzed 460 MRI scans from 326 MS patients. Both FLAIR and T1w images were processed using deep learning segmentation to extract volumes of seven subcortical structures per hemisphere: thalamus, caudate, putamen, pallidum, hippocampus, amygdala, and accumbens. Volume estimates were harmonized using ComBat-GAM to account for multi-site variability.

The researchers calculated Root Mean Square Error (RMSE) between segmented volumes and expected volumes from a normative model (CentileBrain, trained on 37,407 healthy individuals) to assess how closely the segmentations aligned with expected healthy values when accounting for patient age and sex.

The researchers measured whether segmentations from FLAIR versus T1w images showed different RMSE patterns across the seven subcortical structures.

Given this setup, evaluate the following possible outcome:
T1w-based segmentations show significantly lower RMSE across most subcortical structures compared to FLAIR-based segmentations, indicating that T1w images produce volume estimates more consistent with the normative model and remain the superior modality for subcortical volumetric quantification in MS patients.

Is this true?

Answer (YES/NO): NO